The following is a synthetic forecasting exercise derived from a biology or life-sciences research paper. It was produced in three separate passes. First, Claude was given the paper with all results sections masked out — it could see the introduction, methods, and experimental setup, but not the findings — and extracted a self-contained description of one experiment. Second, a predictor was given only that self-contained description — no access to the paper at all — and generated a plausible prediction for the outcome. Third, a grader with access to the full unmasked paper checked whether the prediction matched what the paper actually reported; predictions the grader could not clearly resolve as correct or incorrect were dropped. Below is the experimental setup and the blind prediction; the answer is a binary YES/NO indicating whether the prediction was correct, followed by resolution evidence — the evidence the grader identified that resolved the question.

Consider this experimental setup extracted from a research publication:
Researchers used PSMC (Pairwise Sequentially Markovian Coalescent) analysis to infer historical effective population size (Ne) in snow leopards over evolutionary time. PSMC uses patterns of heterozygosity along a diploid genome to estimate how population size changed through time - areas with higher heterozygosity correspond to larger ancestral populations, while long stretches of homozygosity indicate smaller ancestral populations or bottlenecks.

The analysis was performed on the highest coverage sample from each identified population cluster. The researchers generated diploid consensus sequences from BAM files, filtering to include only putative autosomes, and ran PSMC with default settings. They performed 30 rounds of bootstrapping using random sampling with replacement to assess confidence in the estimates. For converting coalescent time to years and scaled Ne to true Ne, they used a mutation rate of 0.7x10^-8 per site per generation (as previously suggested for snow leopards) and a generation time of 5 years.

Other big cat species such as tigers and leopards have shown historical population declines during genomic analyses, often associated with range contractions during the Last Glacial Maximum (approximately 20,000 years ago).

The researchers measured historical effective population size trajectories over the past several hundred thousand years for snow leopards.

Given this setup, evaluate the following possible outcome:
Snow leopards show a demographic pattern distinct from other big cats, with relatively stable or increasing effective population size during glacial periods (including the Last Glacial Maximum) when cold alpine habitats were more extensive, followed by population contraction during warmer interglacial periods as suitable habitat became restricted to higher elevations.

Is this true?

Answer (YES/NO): YES